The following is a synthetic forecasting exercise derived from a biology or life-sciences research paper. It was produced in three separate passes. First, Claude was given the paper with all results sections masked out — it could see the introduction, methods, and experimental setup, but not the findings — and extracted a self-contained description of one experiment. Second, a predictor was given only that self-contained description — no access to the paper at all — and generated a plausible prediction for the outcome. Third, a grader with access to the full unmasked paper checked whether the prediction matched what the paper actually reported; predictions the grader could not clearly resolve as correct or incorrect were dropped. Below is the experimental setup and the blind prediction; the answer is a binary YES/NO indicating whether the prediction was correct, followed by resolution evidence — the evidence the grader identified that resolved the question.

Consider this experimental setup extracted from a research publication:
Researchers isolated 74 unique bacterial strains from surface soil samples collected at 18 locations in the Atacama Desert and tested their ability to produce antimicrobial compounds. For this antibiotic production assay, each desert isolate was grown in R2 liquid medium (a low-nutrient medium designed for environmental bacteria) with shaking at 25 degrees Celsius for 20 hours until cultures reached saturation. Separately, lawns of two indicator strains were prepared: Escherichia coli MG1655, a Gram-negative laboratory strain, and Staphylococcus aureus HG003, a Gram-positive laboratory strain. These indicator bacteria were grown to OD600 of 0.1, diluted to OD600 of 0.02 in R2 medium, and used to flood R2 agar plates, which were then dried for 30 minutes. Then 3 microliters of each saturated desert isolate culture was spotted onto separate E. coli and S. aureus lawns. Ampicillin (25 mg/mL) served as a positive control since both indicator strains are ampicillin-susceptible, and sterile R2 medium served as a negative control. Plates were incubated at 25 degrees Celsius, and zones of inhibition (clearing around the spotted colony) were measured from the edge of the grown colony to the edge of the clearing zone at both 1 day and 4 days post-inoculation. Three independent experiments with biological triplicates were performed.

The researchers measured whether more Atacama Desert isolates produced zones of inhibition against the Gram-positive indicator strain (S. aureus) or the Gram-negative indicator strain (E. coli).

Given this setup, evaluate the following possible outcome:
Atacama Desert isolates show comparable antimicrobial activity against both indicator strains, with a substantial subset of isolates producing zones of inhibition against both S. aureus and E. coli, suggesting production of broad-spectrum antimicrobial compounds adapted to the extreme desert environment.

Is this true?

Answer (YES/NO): NO